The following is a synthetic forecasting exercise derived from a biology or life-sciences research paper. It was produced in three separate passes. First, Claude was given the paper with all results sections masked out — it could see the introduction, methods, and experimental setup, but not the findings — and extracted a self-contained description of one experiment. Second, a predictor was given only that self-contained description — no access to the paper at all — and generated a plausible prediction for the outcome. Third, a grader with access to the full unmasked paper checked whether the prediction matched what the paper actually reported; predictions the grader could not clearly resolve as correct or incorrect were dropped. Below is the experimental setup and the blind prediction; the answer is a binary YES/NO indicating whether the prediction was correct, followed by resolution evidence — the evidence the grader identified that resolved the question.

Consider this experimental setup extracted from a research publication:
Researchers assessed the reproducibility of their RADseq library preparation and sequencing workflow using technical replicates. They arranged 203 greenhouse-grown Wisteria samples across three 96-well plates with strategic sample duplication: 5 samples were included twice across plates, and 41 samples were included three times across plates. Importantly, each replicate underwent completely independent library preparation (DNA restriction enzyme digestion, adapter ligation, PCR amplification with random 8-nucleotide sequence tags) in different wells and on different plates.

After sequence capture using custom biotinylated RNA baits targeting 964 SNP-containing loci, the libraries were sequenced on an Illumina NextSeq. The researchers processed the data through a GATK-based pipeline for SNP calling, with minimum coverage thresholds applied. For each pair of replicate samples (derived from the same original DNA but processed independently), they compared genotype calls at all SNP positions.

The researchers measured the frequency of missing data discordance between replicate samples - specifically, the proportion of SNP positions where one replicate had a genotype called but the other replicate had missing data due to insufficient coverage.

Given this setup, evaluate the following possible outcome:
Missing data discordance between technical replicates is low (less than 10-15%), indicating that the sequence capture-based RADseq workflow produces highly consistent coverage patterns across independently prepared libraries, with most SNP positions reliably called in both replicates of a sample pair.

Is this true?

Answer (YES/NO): YES